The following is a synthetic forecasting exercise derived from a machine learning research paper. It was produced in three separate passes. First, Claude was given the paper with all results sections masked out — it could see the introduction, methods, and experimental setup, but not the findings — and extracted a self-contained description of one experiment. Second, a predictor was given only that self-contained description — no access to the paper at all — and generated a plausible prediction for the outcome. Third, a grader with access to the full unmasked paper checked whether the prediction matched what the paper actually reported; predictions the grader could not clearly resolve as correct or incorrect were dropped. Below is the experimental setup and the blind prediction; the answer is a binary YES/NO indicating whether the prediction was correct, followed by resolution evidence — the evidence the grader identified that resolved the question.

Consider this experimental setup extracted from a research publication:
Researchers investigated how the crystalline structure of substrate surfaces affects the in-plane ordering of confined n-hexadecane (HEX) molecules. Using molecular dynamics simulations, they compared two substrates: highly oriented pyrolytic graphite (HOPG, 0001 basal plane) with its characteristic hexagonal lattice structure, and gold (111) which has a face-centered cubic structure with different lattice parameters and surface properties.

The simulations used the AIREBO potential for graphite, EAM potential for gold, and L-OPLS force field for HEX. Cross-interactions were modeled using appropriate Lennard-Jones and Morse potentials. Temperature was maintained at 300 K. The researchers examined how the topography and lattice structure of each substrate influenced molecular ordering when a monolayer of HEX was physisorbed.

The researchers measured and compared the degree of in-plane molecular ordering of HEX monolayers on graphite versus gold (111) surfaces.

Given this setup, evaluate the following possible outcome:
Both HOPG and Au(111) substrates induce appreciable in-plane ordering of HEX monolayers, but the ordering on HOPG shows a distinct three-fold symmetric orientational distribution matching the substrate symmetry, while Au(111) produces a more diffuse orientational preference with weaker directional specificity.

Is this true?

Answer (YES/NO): NO